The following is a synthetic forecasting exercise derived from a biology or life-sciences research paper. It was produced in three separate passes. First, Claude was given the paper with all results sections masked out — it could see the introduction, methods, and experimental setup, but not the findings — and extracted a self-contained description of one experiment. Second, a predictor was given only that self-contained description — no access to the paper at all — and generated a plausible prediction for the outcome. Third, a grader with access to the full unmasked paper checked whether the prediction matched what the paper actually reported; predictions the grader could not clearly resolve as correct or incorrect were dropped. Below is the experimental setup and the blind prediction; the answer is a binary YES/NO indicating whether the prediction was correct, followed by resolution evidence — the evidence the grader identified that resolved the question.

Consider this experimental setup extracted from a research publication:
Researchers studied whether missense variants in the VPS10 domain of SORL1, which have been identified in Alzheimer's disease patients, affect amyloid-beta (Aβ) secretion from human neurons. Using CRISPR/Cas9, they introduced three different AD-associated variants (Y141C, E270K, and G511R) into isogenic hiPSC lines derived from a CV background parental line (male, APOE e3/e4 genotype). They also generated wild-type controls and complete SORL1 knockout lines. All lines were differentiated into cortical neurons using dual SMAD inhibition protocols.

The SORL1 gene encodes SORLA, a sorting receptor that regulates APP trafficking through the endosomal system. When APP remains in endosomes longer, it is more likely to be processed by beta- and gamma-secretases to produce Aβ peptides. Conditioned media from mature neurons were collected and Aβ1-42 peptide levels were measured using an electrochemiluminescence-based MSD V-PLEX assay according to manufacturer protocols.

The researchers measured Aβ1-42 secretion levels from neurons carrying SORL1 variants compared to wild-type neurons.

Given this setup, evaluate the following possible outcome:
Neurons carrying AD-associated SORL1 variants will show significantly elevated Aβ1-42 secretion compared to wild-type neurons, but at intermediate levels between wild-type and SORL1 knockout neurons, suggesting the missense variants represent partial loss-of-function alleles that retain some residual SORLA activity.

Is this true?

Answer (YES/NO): YES